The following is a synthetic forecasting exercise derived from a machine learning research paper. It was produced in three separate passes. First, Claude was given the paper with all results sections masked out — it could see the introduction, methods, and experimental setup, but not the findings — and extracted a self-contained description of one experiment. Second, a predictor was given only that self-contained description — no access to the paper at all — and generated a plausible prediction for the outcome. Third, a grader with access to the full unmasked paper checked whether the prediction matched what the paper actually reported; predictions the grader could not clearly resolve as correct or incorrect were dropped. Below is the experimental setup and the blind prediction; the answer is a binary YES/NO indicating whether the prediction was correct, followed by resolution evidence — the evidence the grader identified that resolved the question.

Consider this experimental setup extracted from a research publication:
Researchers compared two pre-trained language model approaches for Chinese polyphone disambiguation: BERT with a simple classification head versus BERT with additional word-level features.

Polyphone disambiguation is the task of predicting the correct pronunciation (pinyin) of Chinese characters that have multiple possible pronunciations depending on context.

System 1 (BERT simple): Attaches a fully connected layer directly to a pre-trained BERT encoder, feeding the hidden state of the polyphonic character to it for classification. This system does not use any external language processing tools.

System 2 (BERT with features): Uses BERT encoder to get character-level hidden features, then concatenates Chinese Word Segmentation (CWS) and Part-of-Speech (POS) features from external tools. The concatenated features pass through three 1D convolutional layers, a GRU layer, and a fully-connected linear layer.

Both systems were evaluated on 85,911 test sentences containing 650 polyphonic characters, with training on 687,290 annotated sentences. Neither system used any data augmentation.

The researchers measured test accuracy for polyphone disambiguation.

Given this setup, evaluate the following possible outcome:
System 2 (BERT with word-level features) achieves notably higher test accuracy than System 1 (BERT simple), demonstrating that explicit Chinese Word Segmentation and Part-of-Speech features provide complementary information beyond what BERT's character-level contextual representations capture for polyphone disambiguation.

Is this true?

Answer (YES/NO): NO